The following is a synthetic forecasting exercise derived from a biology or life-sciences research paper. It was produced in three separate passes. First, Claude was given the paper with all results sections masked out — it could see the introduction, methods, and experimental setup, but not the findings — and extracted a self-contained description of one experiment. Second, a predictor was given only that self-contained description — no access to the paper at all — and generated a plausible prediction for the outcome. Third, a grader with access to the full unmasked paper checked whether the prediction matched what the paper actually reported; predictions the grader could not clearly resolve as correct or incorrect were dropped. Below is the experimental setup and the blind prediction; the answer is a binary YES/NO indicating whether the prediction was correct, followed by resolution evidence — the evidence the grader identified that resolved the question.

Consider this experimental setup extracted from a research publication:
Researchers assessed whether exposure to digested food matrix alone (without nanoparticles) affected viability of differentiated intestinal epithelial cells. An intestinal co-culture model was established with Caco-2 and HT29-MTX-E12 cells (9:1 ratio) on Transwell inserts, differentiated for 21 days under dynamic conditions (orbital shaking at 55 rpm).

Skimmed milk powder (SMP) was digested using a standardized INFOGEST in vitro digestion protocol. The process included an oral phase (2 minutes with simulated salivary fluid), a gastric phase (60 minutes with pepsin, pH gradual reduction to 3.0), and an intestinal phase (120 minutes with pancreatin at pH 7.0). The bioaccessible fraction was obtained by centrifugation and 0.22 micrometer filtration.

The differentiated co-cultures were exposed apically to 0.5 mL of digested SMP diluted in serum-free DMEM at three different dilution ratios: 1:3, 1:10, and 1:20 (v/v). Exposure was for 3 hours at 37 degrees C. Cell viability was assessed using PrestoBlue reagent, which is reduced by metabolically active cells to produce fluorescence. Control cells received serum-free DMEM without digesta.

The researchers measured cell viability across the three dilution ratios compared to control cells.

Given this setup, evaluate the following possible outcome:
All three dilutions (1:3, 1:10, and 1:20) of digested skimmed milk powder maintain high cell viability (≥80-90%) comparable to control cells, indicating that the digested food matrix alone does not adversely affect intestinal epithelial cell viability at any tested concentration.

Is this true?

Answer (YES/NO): YES